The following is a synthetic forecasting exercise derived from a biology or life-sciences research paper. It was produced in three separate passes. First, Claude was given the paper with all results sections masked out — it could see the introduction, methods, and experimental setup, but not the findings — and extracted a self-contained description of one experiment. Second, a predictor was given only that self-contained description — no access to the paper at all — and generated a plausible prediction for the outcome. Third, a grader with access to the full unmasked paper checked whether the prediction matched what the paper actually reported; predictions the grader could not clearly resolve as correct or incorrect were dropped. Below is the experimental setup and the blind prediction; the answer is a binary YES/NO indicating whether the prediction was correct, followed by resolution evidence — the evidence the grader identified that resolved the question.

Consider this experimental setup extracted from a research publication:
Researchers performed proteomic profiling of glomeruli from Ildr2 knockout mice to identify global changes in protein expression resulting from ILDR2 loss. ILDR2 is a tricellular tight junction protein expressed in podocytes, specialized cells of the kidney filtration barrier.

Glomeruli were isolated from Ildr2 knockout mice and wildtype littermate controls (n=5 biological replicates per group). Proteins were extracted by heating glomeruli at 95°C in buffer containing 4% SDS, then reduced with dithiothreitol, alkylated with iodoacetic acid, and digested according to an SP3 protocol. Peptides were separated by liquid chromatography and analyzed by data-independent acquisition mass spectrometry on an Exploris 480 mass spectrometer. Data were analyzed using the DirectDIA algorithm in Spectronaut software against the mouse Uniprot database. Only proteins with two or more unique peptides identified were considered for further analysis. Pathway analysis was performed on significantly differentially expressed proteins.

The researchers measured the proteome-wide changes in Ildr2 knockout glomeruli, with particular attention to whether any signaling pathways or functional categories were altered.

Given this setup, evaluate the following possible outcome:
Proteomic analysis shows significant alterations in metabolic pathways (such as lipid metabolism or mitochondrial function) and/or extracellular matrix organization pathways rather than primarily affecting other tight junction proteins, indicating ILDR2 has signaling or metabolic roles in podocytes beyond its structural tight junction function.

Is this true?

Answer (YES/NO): YES